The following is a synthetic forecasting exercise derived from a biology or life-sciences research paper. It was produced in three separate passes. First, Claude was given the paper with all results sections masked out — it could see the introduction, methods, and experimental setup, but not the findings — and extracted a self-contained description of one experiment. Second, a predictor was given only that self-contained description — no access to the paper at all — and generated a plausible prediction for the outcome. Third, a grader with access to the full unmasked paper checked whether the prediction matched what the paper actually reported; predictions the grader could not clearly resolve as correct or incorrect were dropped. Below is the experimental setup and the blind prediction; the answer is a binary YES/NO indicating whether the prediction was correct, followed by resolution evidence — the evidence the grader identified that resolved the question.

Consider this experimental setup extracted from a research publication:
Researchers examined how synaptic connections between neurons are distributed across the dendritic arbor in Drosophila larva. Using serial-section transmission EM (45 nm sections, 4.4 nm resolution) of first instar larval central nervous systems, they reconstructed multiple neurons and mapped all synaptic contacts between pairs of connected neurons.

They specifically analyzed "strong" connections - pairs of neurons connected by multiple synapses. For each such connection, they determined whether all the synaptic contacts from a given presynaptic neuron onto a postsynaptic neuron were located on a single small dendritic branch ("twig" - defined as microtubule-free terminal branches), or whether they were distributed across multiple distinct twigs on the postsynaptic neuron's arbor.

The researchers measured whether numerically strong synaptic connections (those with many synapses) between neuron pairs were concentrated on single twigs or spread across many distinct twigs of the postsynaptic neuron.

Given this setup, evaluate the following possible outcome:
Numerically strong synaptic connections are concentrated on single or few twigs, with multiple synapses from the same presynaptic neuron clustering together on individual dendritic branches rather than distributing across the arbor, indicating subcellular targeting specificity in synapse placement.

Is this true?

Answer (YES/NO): NO